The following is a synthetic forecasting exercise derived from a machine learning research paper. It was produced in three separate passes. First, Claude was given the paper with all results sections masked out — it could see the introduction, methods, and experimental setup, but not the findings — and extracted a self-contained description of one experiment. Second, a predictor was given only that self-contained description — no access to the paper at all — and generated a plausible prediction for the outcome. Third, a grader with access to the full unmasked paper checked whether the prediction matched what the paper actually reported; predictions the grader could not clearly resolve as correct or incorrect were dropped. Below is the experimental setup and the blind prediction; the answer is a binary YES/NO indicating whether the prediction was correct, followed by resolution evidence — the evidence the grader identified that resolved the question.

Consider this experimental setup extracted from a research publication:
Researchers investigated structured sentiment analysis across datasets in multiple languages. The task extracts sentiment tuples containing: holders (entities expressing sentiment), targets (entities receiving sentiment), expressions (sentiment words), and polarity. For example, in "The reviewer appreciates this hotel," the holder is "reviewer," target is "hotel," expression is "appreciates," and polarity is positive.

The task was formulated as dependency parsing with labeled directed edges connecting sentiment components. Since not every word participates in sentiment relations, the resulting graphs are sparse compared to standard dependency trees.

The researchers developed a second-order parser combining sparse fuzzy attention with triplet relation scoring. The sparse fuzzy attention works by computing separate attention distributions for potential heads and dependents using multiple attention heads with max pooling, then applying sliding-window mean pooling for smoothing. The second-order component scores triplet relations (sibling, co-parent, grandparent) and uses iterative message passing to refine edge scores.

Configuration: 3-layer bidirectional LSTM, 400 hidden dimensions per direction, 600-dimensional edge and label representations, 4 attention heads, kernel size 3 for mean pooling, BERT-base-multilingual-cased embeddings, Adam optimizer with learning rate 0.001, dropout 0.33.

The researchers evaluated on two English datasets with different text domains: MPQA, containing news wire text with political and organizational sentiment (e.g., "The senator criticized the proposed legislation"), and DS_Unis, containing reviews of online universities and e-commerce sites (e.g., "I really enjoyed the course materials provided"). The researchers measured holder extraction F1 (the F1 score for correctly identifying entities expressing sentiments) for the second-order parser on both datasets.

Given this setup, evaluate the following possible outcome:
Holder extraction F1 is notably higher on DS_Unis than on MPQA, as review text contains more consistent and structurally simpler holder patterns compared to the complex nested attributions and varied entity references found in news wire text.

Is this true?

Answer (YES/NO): YES